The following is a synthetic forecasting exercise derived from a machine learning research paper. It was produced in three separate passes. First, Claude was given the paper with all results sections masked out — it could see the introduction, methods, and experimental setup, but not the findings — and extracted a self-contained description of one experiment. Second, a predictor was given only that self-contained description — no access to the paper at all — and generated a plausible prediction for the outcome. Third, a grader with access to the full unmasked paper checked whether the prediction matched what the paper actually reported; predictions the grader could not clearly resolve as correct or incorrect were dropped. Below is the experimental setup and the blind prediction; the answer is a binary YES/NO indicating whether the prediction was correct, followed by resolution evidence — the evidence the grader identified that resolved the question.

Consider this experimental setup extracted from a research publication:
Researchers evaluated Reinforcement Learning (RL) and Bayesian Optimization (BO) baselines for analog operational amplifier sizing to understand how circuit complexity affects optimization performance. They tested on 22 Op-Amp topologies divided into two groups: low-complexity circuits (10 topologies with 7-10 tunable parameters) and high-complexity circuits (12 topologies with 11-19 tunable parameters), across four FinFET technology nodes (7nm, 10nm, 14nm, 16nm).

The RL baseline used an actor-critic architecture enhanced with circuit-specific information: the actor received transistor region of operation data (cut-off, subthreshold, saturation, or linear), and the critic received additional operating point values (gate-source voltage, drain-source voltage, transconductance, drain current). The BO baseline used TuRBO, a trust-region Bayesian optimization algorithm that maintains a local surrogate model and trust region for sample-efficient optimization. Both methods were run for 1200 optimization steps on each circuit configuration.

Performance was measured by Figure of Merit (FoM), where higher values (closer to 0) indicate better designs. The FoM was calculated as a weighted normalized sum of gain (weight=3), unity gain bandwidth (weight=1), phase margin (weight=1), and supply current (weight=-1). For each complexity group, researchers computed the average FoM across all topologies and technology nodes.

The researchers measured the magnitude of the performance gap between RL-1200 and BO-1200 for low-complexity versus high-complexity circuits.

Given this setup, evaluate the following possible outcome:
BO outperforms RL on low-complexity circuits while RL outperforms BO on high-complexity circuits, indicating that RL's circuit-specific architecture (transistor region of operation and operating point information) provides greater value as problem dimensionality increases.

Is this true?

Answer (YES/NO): NO